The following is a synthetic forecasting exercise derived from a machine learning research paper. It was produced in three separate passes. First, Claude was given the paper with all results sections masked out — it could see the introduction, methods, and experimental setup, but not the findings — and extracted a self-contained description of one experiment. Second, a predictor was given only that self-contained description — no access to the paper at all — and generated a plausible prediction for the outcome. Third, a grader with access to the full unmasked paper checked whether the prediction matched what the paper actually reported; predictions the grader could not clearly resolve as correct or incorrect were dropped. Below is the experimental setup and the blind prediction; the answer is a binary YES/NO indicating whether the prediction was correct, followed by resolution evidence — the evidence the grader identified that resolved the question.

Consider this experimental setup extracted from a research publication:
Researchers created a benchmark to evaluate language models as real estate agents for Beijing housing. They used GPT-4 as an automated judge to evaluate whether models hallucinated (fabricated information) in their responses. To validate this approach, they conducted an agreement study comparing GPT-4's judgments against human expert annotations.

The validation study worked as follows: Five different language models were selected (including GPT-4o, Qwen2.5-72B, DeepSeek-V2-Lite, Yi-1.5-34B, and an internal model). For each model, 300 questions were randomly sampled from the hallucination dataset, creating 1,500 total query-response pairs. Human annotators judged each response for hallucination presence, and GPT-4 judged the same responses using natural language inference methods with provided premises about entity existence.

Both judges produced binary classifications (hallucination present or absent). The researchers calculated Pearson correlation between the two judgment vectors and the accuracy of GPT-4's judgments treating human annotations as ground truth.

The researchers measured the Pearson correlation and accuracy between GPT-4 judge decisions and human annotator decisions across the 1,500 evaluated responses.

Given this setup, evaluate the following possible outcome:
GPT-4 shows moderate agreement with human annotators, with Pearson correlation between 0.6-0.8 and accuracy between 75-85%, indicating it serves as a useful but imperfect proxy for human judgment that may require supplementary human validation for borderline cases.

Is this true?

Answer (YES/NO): NO